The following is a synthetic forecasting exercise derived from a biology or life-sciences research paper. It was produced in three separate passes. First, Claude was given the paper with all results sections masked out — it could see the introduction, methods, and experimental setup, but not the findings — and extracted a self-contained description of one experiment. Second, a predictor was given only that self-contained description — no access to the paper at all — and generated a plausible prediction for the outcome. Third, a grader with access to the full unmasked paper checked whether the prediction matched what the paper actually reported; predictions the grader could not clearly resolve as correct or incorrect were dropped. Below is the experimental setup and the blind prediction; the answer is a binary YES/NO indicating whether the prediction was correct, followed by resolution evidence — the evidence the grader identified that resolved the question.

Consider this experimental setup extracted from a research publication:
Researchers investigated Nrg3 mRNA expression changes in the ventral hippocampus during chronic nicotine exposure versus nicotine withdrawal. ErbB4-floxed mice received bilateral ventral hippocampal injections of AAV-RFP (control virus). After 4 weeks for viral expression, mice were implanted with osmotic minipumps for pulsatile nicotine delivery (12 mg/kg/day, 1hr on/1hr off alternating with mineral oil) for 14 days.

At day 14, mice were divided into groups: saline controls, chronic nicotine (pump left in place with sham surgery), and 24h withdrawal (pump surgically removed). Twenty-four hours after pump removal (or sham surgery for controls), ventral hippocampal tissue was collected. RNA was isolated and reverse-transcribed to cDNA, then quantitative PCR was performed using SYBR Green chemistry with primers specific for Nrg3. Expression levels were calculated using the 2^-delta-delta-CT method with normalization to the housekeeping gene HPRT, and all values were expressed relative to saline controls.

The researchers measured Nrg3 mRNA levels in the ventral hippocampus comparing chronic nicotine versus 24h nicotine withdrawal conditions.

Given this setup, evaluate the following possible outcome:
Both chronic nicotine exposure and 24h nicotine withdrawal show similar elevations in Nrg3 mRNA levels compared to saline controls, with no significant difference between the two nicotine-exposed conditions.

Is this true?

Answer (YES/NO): NO